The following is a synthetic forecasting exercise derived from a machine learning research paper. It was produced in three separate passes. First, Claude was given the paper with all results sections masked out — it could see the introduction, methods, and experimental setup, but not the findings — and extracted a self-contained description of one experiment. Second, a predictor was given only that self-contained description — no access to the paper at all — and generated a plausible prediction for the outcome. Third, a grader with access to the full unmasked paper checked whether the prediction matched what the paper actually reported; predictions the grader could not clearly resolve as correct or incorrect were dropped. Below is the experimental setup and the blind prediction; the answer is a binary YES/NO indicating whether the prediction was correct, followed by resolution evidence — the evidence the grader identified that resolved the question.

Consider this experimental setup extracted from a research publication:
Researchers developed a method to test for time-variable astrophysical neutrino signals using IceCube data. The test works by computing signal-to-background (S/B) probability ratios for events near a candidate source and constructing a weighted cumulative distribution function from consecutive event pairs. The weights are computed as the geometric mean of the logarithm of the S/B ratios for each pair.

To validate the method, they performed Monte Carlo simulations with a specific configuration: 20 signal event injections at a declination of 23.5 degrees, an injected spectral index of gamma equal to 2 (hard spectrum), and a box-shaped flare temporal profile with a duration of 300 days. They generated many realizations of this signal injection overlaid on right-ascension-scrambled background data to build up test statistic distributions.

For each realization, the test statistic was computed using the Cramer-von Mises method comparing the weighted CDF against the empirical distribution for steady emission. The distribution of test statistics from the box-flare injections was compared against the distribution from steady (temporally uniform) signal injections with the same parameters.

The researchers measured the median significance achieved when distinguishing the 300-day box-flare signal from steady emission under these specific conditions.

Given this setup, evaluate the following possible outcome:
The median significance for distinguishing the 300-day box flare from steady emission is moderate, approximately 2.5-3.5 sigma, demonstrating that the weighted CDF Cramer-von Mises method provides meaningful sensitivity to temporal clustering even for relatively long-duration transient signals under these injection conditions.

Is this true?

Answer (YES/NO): YES